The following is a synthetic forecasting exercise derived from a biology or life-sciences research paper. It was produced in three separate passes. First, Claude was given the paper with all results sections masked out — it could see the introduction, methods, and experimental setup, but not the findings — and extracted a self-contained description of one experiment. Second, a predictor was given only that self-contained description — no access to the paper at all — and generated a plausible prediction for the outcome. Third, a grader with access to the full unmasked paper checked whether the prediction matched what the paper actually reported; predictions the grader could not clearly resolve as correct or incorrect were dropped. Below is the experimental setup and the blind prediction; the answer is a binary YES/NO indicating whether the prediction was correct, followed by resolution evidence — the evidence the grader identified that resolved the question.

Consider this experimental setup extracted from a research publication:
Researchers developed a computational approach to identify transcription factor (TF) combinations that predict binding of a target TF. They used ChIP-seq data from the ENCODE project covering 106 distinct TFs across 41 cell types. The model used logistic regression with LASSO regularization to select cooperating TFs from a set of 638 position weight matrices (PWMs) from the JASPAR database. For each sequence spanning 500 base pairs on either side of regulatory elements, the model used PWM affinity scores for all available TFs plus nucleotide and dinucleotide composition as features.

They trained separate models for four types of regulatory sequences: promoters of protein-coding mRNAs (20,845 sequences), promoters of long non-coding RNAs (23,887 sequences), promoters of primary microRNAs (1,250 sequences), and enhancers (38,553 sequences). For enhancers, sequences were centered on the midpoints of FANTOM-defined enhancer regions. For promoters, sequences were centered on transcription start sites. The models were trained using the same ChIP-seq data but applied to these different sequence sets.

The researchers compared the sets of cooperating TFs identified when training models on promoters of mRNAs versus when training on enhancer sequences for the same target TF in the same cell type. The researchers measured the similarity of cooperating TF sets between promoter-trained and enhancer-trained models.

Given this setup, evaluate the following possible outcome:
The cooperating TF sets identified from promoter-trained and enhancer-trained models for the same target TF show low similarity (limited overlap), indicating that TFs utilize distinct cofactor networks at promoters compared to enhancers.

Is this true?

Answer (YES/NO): YES